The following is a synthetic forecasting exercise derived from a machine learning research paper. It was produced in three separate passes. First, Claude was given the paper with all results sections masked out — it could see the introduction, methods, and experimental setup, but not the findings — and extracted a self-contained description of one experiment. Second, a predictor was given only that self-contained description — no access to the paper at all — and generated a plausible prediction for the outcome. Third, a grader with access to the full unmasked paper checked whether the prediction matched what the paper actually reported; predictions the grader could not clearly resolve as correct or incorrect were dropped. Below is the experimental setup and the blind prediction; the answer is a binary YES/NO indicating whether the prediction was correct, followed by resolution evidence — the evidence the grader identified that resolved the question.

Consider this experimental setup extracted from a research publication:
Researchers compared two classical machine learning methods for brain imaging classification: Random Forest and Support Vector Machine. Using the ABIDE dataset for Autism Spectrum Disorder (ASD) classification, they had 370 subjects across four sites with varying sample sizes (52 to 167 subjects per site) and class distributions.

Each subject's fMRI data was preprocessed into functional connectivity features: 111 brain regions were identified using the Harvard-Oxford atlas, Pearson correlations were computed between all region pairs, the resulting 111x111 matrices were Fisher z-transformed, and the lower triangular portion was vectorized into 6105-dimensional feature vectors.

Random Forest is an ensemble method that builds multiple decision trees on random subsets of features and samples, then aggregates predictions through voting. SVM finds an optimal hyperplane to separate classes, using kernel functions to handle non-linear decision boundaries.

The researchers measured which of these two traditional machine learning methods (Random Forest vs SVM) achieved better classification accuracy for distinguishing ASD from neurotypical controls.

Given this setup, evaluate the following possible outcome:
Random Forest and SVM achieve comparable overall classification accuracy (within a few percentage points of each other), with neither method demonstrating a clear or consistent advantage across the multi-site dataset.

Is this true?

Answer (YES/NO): NO